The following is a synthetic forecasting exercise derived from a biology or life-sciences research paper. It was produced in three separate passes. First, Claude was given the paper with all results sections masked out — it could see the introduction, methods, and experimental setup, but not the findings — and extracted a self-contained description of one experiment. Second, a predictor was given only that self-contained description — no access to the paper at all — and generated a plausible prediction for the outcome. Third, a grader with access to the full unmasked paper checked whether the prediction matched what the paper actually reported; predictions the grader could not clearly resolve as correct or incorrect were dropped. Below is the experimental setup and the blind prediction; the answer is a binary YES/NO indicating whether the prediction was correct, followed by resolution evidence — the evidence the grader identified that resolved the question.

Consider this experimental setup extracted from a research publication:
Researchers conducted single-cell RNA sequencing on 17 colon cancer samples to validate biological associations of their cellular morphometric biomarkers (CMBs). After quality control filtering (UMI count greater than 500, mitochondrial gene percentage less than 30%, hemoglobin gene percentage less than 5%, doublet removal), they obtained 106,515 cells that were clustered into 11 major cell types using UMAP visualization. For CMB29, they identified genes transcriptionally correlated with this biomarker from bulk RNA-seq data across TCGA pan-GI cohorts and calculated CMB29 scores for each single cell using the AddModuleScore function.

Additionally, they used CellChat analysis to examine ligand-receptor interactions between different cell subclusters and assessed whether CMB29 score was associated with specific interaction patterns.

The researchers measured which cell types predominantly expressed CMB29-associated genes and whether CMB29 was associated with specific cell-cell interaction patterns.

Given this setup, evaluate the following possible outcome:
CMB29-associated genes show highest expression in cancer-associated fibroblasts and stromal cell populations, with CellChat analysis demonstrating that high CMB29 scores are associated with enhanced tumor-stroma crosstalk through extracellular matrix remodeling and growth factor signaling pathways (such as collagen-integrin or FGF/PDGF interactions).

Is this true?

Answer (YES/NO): NO